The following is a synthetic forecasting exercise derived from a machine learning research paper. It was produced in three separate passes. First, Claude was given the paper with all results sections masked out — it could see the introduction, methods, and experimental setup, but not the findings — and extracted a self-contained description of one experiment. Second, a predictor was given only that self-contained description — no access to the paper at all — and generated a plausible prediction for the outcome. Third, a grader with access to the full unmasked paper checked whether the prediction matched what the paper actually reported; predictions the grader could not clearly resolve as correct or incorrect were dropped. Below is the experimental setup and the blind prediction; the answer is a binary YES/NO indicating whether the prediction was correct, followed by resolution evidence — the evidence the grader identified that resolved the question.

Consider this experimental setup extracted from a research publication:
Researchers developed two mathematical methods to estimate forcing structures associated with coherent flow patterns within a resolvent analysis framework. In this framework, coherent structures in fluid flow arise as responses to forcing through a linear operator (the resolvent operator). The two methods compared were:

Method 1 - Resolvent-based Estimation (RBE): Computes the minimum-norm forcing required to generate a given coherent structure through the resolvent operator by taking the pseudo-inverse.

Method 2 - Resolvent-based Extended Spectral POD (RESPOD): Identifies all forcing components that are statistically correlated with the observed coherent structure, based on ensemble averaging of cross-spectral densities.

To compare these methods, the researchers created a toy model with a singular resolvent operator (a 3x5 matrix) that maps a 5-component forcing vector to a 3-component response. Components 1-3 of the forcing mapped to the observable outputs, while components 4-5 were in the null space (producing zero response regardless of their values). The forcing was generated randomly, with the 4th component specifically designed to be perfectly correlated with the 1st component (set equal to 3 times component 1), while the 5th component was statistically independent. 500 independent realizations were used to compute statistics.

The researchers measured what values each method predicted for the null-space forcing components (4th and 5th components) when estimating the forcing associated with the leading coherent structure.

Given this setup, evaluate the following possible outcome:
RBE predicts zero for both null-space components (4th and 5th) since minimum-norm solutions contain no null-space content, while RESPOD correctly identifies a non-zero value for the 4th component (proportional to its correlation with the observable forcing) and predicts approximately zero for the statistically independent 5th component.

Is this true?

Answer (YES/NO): YES